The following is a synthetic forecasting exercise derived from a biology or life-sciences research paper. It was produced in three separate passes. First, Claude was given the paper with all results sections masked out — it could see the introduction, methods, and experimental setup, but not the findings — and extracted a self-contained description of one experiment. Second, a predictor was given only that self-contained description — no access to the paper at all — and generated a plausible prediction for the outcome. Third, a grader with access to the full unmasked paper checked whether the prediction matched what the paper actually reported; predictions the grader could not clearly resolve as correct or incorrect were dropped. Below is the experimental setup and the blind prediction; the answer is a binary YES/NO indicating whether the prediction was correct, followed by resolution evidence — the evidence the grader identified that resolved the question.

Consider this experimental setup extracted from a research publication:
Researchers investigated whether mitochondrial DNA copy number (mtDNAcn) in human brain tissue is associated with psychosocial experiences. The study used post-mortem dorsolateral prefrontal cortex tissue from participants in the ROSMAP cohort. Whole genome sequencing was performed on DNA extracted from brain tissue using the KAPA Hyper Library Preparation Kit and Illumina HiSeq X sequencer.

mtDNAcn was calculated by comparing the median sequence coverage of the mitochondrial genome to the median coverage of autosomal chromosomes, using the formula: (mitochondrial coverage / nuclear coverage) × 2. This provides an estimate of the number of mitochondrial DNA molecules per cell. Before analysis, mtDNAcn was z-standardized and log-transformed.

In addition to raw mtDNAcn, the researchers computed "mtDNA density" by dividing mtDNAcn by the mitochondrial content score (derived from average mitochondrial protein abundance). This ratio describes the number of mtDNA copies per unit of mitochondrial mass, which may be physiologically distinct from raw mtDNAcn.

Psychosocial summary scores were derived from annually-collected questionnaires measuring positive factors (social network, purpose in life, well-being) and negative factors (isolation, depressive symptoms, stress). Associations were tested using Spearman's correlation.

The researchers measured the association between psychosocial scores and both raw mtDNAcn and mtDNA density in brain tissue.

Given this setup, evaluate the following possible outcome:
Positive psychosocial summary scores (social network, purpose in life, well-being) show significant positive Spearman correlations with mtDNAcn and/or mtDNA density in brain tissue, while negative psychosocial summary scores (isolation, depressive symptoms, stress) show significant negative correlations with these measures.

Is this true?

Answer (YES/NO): NO